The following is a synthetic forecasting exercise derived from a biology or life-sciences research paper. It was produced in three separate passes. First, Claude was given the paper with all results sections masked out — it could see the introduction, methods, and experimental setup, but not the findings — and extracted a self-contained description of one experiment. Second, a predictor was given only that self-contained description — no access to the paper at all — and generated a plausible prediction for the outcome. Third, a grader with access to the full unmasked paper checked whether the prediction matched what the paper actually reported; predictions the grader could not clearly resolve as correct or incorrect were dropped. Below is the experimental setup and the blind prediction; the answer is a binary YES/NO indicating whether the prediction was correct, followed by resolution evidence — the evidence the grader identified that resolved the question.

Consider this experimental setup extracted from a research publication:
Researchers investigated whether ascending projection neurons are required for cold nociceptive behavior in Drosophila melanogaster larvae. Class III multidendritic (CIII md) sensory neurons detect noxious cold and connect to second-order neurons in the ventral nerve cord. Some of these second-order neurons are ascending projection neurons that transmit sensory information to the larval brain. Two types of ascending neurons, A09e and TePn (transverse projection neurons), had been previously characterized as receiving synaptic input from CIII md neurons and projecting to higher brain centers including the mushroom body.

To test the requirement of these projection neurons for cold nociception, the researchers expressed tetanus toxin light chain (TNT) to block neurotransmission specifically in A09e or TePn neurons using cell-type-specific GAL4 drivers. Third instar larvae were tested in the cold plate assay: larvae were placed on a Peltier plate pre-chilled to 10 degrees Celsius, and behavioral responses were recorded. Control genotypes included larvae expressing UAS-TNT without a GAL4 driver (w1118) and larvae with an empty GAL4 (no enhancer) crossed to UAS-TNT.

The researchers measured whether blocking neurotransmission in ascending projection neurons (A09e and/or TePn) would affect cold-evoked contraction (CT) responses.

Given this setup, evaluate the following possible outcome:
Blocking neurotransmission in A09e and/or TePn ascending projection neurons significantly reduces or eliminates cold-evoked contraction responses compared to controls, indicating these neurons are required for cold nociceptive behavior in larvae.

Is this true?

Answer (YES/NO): YES